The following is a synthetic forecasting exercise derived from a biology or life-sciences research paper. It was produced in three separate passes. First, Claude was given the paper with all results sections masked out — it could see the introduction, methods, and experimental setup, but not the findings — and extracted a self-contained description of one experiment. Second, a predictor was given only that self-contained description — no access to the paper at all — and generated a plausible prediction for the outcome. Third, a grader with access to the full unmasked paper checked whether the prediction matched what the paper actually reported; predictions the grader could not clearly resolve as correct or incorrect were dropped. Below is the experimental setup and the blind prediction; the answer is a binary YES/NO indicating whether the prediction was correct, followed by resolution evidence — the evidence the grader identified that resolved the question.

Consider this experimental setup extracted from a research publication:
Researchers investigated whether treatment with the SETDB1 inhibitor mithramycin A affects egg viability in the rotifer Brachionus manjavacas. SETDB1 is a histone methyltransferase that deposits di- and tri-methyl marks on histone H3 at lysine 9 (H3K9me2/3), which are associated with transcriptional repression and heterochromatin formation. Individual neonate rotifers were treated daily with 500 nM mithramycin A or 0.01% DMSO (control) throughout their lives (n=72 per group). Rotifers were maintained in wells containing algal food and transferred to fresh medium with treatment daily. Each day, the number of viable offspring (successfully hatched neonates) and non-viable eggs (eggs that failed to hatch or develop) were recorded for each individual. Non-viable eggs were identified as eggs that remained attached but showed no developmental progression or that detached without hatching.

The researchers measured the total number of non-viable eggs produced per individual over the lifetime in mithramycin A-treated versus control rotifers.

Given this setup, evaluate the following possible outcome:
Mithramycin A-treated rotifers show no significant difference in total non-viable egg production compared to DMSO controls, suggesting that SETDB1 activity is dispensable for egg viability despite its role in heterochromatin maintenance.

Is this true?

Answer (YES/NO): YES